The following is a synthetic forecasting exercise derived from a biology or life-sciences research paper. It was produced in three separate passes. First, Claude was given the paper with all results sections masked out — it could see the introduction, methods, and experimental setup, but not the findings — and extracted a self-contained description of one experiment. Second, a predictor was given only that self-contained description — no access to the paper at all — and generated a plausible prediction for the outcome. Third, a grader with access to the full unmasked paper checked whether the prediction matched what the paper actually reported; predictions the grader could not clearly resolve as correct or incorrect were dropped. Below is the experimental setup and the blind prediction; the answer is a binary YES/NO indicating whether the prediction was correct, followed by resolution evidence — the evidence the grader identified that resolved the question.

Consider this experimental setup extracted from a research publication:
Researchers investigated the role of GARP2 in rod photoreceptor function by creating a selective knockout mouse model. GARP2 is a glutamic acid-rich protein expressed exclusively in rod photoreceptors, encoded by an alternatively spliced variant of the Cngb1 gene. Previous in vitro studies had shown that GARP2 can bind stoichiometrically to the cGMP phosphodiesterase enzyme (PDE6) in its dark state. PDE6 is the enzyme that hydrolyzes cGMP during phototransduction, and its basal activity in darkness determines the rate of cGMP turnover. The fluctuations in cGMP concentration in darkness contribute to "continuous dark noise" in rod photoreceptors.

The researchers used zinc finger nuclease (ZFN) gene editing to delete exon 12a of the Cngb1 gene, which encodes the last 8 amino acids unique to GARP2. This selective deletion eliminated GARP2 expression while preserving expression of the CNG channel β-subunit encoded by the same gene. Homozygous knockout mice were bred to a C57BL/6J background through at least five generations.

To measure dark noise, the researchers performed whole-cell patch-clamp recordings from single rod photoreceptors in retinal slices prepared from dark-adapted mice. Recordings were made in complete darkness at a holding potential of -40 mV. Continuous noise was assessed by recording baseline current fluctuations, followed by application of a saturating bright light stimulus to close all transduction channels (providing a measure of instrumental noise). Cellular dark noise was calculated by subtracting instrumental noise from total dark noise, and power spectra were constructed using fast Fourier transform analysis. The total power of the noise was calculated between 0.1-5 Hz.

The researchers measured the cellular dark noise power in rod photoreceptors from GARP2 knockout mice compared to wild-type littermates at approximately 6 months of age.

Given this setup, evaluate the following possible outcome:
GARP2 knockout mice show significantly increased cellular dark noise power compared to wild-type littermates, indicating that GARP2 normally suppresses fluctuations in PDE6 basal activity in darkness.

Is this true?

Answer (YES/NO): NO